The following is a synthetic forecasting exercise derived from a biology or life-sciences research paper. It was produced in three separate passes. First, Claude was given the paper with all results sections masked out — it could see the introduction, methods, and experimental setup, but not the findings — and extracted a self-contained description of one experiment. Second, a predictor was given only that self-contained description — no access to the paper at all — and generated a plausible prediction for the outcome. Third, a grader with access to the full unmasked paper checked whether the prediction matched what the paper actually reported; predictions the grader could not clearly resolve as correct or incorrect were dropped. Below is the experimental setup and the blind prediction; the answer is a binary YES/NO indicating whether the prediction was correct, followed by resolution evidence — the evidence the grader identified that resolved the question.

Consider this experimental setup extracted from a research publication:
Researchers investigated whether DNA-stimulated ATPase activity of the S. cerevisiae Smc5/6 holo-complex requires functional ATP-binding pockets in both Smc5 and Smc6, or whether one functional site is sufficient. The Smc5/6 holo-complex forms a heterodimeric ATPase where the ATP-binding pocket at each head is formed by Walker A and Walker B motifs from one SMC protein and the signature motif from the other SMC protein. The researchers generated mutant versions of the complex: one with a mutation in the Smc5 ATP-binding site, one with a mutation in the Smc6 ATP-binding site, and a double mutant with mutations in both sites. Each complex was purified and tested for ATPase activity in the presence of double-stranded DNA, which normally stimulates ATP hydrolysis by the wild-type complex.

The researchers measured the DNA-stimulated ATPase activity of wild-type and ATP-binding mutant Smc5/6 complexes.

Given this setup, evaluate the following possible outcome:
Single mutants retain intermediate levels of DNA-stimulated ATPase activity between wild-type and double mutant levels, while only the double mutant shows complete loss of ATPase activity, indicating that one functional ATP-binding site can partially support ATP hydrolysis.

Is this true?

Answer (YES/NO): NO